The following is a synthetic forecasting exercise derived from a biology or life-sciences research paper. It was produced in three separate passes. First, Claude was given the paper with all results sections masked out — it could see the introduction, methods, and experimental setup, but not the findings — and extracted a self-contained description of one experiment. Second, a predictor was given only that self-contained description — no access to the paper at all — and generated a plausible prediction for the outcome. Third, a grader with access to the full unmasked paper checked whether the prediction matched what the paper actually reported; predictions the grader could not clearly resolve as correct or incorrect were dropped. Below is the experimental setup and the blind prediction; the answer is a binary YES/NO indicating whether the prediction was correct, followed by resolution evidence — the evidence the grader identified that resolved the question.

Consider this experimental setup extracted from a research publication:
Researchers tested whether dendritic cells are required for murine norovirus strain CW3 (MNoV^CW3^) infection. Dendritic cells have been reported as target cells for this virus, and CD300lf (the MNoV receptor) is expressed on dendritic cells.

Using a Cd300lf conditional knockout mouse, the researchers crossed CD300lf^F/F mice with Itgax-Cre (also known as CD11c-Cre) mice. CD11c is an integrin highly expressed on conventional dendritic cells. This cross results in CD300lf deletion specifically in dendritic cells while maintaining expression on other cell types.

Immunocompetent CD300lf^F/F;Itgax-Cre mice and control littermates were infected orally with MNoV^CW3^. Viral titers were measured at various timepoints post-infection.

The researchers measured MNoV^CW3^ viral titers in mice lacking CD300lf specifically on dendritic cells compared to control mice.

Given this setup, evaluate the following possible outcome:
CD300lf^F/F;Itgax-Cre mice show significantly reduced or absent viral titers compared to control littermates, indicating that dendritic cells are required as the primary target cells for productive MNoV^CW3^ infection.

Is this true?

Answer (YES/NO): NO